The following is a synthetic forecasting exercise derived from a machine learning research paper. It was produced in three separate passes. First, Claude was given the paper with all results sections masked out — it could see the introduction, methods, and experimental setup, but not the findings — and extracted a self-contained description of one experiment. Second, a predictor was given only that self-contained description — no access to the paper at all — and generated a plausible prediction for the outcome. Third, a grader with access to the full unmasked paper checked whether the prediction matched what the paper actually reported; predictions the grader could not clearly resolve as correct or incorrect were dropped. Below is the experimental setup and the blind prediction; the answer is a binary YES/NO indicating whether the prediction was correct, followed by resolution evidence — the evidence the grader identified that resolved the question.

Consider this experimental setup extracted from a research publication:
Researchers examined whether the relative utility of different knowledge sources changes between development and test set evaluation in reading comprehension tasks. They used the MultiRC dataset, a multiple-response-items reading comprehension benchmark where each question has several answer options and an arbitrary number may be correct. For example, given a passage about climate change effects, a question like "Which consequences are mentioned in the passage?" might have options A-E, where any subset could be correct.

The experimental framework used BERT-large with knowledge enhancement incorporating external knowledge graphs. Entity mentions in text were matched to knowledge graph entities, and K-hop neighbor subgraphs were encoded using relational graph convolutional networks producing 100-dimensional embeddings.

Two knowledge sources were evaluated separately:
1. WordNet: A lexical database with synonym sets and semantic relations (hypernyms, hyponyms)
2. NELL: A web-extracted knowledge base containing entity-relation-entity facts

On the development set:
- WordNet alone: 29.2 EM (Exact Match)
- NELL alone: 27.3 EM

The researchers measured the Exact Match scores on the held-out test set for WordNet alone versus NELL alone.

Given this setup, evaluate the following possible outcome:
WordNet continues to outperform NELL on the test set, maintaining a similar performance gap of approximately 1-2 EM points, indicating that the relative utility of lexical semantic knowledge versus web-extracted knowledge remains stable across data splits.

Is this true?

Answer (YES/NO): NO